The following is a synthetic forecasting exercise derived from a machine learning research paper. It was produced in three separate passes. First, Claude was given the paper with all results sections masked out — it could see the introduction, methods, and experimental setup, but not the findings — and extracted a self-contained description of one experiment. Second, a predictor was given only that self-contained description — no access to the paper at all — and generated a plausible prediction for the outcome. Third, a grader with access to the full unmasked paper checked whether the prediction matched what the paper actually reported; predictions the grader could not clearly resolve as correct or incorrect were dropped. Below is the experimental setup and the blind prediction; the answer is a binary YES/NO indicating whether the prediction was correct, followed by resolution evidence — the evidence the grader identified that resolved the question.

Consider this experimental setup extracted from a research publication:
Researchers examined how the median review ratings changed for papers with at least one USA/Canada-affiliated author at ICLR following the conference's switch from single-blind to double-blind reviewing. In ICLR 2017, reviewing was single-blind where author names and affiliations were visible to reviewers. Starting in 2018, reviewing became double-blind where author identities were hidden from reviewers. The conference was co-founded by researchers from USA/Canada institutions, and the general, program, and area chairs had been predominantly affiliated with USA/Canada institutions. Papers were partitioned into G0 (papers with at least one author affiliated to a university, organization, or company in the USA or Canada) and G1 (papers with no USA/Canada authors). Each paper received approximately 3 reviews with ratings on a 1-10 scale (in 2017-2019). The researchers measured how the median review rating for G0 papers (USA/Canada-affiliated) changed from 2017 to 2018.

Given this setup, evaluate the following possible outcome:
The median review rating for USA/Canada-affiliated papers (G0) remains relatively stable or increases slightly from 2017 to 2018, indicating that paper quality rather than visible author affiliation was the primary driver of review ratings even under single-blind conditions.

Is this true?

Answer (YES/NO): NO